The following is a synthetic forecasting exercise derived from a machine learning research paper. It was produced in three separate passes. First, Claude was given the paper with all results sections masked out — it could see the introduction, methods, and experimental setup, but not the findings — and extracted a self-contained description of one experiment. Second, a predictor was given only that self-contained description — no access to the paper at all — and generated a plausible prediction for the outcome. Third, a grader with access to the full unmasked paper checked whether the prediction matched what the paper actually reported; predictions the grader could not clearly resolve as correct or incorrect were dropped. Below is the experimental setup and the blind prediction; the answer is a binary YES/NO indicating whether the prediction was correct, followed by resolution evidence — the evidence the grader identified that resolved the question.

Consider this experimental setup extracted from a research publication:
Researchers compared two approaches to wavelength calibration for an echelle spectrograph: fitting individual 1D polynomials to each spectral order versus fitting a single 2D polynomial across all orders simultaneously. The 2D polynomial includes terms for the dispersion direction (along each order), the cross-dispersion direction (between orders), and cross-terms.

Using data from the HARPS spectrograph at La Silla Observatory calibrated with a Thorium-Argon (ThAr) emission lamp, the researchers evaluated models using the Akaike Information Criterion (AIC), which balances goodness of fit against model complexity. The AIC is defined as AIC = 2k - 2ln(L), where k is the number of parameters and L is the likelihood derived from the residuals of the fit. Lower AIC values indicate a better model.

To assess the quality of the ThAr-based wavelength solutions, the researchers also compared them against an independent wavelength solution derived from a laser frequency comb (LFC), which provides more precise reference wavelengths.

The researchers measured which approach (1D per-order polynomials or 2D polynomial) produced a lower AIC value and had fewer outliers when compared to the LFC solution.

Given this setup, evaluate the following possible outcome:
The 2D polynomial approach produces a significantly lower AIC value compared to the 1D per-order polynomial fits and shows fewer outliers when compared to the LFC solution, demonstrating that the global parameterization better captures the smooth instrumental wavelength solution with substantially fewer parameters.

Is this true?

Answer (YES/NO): YES